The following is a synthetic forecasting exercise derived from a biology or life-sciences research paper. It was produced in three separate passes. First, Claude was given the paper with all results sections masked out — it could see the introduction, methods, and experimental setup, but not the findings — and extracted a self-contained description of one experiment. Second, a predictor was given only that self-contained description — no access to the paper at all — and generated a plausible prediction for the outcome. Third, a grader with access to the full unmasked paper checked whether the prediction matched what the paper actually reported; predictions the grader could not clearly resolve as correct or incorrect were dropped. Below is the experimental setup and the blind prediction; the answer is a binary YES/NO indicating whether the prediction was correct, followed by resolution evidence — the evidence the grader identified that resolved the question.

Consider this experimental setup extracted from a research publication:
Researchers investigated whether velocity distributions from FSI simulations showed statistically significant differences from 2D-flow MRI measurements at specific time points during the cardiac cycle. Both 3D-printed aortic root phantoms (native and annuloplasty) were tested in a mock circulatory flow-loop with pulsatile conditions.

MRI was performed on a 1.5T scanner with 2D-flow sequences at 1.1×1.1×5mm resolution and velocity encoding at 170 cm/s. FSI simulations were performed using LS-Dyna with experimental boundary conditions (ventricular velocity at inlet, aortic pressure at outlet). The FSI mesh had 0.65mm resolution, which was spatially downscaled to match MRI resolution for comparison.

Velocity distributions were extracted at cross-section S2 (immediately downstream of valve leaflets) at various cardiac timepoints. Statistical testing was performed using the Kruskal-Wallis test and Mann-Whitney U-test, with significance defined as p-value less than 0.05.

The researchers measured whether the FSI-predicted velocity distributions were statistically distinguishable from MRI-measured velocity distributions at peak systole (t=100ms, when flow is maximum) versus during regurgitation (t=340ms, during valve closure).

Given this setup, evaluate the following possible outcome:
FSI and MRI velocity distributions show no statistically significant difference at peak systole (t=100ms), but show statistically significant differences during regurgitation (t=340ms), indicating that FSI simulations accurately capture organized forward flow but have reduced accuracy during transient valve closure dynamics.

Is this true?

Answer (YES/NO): NO